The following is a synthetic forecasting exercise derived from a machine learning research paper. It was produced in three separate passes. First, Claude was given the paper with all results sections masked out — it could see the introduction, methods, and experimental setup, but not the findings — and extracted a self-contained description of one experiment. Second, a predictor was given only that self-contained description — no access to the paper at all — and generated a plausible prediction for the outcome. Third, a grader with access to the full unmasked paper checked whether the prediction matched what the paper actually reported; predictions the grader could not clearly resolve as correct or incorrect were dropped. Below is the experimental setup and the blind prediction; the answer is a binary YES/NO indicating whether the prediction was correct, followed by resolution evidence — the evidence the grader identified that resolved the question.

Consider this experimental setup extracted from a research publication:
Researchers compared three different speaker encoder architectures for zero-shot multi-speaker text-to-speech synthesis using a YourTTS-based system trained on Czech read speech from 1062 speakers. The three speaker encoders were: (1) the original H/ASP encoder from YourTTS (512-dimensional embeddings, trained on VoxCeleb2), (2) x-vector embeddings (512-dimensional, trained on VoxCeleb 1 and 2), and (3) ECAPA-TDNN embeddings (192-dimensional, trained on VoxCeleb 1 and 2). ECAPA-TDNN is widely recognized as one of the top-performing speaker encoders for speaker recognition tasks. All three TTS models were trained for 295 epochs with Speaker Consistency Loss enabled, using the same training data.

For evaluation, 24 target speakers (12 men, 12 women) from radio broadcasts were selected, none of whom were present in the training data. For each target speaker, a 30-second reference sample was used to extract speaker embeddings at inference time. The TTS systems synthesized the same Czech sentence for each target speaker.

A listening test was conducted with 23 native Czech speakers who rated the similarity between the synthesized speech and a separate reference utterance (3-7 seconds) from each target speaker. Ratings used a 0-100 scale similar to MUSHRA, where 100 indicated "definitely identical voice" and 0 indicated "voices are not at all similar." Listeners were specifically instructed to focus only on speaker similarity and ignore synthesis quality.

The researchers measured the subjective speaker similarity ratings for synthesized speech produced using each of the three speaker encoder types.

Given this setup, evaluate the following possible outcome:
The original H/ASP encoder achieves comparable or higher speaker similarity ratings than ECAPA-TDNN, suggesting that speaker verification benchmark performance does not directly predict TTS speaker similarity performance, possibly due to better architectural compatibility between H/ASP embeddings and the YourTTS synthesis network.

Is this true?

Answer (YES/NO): YES